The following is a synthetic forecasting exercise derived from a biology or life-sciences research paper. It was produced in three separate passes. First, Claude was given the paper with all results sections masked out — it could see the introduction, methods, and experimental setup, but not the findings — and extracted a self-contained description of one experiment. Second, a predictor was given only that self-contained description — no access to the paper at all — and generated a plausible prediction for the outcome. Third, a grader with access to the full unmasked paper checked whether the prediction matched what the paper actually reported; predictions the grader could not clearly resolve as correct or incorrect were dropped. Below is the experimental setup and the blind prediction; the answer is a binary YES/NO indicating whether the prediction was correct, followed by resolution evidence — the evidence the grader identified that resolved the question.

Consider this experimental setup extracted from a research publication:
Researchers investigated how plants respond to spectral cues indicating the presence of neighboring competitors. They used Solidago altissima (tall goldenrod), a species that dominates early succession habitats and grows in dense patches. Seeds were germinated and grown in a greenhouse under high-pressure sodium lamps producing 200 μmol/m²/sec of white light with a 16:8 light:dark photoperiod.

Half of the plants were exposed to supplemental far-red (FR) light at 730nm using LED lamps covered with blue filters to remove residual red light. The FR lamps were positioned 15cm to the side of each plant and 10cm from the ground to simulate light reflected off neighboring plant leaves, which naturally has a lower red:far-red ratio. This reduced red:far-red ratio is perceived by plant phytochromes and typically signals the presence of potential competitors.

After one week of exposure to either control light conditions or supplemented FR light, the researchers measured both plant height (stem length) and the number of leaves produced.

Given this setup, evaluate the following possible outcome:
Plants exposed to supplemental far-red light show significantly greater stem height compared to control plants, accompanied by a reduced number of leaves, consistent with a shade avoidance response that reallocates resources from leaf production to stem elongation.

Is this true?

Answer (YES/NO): NO